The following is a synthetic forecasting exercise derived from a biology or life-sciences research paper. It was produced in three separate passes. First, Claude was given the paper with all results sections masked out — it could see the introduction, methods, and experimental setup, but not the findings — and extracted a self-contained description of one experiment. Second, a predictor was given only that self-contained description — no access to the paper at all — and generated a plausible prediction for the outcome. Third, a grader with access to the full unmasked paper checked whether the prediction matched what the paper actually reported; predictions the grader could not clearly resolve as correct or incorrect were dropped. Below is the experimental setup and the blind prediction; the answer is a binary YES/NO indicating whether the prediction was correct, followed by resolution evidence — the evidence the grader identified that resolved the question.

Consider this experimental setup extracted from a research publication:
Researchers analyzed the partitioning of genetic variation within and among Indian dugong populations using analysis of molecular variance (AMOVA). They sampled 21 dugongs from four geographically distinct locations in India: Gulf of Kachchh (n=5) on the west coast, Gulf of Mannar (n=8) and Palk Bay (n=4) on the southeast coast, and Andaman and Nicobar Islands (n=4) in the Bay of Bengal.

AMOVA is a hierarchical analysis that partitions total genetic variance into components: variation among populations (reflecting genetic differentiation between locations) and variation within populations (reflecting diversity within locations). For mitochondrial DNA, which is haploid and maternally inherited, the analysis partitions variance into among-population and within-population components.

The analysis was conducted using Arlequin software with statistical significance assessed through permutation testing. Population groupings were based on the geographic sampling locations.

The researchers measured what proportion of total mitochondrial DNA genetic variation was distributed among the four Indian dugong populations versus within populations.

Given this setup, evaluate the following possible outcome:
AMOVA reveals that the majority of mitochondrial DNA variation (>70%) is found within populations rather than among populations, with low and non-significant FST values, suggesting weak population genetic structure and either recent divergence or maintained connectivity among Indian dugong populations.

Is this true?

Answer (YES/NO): NO